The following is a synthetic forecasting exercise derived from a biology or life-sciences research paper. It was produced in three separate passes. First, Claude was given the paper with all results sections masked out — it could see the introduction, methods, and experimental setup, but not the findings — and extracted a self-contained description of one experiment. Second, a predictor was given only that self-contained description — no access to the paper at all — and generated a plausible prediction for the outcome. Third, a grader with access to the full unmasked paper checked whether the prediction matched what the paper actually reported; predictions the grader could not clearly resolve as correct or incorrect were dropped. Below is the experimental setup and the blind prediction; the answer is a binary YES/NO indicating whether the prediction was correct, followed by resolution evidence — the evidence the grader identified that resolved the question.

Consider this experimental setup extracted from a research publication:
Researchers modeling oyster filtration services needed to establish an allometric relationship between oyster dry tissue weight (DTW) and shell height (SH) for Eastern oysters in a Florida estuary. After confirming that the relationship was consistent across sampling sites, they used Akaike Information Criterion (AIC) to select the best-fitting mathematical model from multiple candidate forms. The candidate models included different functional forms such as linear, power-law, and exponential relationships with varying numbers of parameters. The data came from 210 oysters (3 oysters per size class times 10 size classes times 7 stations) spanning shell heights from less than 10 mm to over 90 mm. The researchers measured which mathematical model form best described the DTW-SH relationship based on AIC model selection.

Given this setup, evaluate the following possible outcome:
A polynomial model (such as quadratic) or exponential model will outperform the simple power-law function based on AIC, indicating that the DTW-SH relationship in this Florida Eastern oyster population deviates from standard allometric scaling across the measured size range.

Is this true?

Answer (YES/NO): YES